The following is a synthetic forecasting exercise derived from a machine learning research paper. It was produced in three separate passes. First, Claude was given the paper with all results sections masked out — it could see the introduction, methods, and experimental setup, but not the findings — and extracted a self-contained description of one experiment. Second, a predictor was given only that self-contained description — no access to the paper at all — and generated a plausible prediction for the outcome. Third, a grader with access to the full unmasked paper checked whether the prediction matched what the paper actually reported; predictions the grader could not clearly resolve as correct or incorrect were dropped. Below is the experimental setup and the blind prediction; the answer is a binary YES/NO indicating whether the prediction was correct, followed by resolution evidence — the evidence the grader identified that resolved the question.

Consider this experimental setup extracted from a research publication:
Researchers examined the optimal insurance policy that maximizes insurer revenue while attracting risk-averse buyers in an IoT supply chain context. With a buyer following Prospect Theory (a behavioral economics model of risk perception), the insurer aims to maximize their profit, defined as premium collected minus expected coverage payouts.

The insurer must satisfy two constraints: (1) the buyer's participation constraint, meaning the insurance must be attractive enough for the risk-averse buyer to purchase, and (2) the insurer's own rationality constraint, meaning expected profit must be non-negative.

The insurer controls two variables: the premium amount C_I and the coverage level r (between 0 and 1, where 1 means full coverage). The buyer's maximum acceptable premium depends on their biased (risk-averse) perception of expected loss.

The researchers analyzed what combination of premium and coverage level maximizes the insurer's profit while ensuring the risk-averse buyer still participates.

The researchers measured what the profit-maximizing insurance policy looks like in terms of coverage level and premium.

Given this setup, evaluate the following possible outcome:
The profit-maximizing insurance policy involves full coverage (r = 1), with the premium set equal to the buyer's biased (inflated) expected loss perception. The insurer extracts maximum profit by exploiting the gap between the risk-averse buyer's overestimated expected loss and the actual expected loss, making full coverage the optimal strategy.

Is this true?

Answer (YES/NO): YES